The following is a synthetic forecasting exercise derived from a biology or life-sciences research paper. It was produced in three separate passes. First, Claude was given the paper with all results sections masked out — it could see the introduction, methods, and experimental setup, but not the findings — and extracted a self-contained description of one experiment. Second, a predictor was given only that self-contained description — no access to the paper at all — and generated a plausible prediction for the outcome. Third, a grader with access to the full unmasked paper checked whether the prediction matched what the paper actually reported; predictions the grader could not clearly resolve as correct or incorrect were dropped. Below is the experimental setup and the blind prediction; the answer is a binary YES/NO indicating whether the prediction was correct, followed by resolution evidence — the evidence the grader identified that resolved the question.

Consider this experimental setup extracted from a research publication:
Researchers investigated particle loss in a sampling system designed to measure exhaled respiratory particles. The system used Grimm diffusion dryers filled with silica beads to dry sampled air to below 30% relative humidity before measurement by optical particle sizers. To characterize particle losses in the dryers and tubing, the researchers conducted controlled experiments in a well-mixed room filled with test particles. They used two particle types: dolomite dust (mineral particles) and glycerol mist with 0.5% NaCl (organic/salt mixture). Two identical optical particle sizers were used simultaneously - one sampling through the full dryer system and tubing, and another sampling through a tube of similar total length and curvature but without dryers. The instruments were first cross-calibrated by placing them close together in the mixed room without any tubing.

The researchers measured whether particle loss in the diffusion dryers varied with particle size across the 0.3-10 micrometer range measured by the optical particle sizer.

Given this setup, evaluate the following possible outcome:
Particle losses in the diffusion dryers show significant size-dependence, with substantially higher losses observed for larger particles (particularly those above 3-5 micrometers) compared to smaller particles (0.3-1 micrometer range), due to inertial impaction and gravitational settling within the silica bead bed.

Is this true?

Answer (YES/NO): NO